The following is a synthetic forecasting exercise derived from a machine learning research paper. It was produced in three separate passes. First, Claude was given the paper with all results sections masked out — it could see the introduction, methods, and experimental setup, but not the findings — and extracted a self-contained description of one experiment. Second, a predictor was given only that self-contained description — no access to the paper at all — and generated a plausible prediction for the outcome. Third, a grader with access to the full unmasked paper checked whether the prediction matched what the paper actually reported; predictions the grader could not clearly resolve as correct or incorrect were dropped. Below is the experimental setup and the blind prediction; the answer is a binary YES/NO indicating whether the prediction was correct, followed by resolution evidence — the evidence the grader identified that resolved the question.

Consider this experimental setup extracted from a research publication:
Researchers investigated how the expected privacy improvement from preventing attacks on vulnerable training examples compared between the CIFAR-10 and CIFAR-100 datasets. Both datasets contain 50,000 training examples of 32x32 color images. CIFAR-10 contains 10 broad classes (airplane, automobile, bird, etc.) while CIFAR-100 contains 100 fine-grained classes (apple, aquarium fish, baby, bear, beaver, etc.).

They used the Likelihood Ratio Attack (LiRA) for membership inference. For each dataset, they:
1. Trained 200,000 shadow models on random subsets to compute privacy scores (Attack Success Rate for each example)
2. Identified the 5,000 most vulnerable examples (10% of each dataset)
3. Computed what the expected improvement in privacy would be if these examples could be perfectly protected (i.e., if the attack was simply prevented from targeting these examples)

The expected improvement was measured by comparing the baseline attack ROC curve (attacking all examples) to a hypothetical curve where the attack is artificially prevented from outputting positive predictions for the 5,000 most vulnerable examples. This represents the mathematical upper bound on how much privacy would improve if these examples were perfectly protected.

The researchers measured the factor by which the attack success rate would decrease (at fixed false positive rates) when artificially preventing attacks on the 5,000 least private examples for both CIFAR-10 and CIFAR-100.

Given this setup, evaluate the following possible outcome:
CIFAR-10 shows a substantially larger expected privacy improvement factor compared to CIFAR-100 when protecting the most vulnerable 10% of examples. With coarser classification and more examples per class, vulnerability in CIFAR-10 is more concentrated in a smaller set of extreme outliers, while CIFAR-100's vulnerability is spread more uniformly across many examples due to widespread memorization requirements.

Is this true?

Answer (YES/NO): YES